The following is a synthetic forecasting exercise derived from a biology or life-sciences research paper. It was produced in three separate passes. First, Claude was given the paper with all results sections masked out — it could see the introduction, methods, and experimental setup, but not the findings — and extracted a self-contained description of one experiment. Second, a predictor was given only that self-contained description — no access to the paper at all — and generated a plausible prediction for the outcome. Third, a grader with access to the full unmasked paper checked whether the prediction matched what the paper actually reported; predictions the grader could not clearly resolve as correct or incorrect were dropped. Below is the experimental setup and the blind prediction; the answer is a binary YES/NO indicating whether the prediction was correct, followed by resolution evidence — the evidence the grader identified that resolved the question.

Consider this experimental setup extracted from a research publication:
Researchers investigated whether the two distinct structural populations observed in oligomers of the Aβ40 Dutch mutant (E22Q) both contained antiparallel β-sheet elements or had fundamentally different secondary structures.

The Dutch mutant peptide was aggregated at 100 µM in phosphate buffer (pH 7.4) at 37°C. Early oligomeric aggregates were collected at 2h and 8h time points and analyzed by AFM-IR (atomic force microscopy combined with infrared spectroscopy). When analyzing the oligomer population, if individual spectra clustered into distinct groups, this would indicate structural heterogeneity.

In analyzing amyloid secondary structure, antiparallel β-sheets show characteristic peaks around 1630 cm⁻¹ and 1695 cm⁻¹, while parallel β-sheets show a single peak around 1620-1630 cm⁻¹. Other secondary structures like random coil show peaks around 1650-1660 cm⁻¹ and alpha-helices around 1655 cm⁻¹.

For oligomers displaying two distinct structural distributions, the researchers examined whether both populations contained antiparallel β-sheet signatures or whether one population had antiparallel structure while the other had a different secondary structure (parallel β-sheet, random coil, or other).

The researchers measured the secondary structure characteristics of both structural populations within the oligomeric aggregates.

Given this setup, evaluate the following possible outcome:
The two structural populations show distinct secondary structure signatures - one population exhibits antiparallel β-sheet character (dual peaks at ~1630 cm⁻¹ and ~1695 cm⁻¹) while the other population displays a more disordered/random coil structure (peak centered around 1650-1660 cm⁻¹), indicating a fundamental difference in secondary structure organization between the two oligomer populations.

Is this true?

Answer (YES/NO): NO